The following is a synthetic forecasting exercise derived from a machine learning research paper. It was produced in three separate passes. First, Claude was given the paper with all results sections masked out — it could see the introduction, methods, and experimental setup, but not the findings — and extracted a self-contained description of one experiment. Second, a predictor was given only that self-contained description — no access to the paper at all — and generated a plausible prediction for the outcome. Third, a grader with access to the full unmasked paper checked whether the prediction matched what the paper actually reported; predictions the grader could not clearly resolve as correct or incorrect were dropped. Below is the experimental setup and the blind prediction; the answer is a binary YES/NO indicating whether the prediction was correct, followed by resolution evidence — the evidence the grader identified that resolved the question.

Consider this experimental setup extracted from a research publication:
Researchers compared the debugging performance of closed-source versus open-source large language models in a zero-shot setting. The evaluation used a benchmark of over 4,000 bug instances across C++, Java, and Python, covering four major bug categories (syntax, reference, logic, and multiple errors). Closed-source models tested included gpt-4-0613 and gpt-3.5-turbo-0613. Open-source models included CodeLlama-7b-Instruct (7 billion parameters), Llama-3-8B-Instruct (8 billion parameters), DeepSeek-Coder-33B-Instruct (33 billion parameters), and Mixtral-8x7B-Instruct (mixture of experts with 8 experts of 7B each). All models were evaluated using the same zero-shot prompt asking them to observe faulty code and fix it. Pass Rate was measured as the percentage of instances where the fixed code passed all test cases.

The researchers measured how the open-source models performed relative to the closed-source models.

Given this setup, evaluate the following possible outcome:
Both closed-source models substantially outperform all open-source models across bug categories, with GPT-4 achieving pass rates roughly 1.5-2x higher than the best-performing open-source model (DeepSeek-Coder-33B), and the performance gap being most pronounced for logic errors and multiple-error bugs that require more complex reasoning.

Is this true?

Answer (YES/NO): NO